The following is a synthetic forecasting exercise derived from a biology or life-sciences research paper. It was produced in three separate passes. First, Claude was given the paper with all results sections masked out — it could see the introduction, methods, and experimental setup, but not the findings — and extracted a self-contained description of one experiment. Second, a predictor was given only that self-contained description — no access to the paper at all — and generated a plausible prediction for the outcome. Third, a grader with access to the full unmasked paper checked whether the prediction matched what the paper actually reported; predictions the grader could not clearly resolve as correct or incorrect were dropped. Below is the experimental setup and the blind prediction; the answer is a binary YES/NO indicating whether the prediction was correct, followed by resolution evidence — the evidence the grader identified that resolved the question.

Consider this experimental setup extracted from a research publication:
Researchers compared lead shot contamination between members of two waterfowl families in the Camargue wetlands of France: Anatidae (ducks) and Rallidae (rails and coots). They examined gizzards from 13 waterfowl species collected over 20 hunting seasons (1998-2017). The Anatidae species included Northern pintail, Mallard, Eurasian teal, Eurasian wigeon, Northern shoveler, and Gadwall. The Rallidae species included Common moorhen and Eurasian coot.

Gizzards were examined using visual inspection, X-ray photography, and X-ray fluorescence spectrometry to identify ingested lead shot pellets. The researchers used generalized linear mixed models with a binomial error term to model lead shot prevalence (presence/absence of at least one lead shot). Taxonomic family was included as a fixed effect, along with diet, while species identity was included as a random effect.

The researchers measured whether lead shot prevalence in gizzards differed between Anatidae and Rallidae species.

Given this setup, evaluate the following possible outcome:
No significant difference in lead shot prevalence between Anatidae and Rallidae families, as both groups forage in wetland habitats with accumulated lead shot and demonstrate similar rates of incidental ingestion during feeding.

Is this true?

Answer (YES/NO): NO